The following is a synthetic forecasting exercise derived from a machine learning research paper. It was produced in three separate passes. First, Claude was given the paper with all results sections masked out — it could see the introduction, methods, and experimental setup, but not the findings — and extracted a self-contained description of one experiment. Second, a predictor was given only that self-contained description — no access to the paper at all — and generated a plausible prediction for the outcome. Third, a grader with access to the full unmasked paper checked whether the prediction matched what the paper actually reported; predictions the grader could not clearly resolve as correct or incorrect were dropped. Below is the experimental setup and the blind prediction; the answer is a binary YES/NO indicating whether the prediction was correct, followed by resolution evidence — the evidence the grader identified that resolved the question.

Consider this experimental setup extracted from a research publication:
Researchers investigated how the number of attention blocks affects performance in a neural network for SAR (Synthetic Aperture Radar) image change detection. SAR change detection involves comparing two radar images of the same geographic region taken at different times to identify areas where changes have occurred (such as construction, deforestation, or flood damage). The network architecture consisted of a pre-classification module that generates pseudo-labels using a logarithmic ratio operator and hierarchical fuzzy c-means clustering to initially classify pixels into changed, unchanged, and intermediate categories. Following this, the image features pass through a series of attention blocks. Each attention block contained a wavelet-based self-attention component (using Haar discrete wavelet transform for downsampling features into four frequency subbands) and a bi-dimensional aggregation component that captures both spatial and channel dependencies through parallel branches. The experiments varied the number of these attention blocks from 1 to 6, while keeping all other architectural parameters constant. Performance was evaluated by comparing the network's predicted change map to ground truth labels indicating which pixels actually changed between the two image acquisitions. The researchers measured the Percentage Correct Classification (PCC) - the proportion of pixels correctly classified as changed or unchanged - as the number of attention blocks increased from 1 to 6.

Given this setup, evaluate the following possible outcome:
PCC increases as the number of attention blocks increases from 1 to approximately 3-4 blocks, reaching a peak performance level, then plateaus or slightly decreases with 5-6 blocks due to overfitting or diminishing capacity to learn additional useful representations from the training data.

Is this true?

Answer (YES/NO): NO